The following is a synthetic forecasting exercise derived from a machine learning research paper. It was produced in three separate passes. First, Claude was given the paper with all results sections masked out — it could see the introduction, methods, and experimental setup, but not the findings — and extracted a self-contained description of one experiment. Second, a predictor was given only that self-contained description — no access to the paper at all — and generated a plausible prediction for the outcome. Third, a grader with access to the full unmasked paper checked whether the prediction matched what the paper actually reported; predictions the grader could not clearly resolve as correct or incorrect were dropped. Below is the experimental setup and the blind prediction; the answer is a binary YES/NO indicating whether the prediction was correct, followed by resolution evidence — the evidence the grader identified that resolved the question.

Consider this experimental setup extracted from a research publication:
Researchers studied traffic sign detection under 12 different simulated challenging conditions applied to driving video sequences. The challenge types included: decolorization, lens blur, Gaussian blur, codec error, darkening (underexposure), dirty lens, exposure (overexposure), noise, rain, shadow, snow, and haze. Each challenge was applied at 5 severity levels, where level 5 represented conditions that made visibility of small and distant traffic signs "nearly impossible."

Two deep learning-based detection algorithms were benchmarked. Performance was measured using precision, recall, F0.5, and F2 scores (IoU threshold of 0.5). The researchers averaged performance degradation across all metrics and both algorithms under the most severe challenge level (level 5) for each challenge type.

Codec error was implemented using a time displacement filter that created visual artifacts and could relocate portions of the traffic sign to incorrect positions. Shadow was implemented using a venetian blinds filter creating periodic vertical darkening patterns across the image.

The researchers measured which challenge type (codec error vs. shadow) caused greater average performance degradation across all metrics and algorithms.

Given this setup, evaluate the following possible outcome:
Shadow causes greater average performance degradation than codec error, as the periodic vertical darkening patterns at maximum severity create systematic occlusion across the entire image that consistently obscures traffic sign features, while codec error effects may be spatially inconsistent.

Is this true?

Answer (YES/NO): NO